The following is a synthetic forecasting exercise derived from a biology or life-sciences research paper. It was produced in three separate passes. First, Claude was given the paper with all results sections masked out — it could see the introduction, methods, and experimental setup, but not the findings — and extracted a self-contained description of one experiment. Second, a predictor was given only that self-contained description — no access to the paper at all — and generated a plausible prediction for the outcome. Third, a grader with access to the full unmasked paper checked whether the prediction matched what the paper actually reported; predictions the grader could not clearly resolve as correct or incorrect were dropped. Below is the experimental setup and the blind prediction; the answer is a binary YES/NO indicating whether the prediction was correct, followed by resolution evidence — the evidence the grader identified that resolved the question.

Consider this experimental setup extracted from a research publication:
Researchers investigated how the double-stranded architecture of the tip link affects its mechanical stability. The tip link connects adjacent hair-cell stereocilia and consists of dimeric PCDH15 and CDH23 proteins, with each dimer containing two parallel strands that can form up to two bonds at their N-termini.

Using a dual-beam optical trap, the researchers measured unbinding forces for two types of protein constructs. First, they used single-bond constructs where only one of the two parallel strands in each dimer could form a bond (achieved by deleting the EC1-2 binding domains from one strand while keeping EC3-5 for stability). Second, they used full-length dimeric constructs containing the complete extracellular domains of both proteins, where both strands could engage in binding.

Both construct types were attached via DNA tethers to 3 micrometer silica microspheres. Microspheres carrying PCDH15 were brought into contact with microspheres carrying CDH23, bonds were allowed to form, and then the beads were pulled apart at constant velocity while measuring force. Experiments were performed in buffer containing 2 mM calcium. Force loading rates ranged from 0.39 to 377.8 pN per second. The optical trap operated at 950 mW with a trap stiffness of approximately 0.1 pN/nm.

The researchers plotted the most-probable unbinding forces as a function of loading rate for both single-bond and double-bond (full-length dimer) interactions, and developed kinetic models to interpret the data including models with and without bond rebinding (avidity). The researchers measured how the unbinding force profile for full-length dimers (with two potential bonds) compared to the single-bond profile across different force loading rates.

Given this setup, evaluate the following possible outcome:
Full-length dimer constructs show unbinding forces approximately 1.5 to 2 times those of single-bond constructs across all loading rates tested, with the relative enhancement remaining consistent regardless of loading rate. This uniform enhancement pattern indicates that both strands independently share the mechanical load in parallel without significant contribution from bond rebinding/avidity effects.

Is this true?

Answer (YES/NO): NO